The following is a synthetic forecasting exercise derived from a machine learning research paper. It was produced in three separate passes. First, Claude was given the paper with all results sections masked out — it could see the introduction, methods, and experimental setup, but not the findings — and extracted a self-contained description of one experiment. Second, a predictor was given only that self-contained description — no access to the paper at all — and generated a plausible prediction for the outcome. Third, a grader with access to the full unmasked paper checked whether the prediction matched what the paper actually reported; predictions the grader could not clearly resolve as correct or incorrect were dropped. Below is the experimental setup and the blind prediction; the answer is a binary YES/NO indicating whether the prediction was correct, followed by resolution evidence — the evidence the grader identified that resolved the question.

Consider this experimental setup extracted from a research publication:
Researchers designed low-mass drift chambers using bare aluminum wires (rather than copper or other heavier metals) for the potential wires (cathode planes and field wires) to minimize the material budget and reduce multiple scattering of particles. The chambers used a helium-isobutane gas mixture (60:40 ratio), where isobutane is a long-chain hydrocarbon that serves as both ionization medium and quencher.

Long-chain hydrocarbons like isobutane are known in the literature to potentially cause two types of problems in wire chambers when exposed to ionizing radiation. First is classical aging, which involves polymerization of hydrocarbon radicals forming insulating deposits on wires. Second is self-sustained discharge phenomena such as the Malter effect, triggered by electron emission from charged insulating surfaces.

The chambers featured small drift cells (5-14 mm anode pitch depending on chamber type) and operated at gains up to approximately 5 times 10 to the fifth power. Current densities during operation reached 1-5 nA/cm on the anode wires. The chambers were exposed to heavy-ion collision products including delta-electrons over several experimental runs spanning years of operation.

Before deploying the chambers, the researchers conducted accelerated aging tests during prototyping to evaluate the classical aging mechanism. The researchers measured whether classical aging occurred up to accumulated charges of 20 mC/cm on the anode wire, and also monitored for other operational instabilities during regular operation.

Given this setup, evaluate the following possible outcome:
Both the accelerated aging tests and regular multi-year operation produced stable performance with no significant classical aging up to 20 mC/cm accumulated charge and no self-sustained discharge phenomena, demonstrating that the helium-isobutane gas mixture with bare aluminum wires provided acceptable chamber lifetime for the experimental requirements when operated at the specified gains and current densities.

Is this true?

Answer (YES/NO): NO